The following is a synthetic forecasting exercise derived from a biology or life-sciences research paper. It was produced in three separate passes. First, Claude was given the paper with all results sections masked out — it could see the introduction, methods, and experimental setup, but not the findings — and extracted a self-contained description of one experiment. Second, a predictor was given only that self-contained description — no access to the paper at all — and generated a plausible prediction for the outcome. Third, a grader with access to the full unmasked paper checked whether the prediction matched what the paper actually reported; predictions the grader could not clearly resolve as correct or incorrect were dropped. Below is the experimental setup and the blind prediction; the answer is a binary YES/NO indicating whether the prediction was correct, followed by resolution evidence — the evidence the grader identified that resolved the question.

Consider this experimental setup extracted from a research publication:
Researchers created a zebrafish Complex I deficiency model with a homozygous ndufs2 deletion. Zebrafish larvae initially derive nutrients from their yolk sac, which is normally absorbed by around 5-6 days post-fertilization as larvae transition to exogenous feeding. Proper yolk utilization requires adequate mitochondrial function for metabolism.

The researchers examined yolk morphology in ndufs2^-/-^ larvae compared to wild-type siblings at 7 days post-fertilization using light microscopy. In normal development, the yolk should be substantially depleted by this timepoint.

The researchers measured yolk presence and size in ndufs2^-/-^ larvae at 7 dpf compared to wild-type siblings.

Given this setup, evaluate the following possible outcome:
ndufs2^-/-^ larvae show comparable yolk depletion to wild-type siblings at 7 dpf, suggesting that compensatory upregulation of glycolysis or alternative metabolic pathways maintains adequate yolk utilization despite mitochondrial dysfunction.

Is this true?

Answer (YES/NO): NO